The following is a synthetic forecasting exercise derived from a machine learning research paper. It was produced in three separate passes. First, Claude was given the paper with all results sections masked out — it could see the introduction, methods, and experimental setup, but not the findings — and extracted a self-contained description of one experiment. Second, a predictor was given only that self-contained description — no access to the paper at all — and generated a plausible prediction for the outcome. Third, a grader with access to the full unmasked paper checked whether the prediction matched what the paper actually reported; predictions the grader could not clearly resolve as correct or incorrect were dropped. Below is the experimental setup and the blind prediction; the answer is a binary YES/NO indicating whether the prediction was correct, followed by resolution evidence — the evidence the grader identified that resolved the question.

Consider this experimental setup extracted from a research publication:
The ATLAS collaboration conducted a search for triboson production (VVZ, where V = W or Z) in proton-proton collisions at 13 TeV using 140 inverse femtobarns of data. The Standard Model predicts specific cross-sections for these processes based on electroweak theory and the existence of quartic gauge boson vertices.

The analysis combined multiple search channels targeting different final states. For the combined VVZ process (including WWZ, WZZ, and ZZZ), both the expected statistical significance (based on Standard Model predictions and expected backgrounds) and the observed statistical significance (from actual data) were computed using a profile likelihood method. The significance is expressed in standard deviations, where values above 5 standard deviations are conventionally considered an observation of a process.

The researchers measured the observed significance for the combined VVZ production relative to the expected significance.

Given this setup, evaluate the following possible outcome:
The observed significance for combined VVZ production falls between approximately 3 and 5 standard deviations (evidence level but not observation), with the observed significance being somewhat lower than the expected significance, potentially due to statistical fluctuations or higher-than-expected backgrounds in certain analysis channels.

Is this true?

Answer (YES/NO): NO